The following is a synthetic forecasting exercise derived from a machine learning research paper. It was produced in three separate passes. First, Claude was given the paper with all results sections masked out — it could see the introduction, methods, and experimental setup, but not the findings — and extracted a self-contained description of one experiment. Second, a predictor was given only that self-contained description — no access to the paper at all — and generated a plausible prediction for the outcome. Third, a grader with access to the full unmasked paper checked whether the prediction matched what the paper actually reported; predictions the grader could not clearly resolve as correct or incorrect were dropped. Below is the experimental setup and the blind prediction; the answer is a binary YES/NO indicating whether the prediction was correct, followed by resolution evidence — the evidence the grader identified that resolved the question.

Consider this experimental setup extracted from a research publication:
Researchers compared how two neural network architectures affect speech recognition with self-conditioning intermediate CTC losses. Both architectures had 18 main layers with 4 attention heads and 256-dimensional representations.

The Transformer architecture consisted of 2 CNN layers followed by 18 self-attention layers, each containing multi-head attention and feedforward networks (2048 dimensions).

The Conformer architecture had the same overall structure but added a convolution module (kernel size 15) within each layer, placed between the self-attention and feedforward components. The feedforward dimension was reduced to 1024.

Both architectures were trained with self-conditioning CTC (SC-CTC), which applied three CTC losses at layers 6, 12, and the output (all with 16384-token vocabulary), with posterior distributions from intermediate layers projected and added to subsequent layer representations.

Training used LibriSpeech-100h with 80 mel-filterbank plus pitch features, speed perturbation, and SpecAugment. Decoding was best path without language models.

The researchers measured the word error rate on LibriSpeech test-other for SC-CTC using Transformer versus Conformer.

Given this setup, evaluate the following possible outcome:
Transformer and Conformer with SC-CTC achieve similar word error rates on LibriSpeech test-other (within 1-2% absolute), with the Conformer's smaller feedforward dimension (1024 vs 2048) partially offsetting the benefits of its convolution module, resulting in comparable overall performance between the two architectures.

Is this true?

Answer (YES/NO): NO